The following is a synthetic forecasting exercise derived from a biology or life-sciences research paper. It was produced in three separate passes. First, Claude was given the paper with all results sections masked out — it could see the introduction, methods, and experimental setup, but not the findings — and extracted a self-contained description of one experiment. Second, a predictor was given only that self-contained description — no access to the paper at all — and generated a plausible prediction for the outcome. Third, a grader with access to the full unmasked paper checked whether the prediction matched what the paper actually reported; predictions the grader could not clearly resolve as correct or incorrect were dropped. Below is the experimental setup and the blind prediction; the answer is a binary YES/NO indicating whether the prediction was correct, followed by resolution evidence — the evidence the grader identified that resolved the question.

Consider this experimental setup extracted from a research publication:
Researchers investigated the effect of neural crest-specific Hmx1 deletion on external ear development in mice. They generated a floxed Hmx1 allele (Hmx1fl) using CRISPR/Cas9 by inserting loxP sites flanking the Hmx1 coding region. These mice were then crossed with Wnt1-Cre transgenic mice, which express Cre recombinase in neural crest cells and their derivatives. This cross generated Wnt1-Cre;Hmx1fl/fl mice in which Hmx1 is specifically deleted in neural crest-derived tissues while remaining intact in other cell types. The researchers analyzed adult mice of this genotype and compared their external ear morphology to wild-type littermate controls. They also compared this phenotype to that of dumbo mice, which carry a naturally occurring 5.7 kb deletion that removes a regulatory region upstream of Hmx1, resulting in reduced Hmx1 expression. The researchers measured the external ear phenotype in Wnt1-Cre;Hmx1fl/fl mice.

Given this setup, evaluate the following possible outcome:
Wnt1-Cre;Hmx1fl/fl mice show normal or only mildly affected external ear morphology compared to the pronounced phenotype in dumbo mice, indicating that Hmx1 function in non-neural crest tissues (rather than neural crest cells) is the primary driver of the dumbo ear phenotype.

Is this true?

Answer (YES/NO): NO